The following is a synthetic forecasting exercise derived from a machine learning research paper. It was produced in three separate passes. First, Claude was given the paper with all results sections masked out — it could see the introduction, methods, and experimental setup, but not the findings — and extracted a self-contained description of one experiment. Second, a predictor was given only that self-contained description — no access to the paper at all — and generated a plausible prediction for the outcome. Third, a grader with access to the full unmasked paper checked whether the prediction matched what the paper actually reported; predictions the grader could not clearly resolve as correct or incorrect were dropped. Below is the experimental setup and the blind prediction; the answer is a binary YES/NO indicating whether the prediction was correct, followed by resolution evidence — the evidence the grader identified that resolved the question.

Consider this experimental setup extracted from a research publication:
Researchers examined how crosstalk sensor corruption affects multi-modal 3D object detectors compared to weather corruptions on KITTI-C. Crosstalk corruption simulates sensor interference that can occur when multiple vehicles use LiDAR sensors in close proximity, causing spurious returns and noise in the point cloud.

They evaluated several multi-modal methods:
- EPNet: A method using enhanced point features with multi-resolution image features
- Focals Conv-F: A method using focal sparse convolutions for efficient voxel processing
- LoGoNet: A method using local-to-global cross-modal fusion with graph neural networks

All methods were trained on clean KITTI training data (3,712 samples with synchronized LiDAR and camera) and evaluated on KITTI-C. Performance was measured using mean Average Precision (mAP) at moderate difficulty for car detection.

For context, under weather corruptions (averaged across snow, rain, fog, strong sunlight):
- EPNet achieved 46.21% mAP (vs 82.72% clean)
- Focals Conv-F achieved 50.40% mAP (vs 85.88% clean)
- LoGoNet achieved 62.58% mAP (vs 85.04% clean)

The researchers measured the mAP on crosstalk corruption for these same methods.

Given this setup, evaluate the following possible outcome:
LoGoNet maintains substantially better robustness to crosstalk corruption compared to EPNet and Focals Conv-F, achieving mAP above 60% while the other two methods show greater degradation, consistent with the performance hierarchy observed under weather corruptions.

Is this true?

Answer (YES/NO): NO